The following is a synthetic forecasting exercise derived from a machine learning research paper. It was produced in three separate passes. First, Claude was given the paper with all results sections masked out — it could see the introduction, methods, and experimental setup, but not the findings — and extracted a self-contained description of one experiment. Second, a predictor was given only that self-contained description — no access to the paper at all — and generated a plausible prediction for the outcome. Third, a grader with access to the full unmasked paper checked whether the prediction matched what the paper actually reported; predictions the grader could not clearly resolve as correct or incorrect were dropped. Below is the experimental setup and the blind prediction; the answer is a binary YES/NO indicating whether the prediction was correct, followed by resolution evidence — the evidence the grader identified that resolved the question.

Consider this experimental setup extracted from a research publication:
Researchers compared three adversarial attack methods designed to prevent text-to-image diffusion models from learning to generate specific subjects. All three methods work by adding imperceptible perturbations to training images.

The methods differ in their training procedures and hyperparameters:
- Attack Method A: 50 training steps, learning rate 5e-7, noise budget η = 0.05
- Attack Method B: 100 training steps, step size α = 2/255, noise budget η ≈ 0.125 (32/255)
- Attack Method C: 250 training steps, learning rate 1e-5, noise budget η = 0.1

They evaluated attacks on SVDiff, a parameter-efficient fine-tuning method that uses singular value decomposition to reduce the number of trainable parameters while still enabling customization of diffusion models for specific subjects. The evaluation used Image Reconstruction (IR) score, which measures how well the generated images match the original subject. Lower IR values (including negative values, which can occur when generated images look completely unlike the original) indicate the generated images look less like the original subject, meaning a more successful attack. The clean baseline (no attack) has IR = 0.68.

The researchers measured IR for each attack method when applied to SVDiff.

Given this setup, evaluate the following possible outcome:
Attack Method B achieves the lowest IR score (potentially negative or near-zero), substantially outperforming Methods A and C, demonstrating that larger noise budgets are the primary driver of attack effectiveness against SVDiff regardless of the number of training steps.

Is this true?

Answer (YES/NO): NO